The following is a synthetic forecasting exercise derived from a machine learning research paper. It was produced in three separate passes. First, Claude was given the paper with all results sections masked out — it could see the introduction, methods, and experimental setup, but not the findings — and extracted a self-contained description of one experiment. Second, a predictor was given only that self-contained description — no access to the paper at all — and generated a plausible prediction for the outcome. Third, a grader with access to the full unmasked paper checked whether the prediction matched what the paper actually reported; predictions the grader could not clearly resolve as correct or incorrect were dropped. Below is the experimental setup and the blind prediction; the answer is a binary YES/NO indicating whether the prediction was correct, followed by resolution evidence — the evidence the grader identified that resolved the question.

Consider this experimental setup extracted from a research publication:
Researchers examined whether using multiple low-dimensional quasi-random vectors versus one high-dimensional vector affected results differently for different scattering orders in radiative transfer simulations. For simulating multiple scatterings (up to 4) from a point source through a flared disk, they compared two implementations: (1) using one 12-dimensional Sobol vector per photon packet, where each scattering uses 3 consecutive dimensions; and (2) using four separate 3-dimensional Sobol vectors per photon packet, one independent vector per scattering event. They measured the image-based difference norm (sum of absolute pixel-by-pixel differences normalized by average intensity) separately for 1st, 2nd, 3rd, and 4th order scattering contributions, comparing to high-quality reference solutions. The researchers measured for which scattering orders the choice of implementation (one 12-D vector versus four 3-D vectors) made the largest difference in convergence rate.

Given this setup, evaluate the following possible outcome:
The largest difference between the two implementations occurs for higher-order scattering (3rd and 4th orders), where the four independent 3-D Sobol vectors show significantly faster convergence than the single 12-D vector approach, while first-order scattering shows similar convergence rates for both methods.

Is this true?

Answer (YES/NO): NO